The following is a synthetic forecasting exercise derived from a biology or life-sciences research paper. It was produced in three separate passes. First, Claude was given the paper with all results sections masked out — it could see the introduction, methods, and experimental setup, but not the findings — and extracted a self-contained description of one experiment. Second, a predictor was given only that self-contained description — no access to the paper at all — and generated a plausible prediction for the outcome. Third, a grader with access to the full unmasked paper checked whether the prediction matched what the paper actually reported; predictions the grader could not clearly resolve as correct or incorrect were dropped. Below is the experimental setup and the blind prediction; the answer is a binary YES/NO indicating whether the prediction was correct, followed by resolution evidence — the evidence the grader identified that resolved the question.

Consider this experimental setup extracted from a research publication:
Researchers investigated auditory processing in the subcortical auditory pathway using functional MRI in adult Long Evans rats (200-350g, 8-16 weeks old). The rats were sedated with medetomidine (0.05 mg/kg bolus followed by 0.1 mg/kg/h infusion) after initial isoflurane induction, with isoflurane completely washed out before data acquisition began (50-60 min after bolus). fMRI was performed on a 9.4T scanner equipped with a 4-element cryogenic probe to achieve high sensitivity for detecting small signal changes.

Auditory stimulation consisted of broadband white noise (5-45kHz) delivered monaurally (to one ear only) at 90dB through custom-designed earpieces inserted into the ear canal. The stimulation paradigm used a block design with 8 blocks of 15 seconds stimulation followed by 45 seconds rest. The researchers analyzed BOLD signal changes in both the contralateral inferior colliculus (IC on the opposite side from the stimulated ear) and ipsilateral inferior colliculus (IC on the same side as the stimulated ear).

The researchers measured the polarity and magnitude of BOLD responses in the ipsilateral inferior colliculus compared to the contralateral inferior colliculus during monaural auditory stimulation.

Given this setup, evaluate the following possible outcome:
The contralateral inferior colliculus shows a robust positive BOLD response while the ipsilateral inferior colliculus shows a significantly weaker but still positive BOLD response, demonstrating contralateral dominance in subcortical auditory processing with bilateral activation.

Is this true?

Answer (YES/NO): NO